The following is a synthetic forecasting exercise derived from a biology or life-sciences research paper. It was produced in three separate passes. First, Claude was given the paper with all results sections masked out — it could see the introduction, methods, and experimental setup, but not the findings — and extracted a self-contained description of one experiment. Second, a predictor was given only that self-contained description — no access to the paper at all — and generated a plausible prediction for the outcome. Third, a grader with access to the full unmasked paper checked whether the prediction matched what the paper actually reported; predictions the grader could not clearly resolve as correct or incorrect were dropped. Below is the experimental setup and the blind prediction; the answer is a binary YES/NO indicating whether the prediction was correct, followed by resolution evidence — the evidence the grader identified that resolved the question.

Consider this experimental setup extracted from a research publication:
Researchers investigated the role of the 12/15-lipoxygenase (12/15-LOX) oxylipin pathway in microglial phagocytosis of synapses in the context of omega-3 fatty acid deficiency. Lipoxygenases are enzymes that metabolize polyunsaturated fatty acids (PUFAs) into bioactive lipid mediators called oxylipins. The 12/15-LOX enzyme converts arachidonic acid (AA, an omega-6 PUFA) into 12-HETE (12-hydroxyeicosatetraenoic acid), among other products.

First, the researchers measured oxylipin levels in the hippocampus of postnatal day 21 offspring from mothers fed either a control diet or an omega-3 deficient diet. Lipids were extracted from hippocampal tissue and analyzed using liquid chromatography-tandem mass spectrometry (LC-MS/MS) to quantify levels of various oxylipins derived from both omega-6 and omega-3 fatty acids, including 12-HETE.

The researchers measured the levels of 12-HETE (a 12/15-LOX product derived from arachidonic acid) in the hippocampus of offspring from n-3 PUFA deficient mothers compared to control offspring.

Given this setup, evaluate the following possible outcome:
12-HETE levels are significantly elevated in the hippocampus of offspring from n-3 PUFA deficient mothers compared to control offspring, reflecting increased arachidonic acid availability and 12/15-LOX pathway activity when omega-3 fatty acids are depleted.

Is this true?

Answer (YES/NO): YES